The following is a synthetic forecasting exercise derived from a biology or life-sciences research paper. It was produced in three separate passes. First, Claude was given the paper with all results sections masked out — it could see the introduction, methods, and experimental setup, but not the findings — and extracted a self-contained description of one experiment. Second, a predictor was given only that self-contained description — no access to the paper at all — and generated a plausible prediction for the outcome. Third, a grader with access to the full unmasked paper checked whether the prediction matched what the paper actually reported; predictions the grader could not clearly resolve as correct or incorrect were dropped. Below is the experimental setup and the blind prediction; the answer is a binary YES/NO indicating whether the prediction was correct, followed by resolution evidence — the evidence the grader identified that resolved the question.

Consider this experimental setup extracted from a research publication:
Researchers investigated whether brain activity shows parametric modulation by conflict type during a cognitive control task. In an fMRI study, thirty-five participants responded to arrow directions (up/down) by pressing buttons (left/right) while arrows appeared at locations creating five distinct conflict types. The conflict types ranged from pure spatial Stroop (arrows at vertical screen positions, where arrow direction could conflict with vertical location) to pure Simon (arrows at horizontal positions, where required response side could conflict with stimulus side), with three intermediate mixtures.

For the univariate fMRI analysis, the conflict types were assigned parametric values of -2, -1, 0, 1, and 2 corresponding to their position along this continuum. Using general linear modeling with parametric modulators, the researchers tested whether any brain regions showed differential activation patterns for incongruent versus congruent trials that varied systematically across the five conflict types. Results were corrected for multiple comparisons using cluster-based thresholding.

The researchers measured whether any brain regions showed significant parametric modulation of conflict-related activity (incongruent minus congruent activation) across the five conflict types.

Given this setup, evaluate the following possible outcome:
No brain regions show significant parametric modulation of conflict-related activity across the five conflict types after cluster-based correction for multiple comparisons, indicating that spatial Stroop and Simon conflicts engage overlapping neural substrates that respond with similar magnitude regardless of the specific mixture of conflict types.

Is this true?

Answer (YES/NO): NO